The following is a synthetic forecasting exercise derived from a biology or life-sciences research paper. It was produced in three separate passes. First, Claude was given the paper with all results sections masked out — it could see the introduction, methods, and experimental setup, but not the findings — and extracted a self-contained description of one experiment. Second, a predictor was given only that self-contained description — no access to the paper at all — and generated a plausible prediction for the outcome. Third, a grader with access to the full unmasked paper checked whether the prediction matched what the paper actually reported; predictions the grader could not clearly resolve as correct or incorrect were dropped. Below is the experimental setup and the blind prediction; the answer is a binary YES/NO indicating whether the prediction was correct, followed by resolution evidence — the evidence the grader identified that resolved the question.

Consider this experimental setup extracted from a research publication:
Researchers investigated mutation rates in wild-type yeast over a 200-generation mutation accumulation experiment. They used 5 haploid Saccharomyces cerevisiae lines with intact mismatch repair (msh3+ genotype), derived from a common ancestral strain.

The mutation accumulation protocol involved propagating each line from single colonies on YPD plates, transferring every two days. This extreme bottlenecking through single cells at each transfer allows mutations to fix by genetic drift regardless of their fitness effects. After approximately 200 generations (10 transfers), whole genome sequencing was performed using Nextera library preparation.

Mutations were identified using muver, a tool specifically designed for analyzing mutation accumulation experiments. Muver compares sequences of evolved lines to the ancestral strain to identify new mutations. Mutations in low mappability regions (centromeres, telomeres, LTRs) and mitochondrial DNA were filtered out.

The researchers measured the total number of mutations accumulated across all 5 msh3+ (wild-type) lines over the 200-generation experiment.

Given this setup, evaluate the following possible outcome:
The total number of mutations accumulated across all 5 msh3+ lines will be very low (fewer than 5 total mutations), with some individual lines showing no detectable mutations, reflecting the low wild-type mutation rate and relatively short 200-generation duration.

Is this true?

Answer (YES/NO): YES